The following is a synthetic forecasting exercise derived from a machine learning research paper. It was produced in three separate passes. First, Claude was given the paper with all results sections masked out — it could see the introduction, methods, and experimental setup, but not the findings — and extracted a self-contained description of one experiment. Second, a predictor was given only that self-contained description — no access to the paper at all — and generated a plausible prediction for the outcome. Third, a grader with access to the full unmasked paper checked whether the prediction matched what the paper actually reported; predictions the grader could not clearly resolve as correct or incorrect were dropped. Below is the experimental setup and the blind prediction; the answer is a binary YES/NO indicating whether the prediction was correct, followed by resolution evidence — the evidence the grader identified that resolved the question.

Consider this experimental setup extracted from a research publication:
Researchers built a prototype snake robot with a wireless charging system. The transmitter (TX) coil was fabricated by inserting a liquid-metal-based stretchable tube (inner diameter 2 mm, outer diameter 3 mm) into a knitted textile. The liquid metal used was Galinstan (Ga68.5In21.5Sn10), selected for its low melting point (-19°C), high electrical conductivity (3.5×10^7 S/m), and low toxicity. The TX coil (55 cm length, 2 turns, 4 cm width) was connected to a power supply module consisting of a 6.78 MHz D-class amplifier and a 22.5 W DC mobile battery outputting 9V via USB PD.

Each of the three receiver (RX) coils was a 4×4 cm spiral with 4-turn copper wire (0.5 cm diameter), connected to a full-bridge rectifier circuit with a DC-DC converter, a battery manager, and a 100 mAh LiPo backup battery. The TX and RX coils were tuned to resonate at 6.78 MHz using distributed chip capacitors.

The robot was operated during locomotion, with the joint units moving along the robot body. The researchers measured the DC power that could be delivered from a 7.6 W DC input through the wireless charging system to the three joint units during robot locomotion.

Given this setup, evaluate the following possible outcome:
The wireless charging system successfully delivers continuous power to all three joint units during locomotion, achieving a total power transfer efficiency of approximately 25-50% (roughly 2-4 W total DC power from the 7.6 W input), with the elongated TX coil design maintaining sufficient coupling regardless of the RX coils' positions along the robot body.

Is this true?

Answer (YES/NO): YES